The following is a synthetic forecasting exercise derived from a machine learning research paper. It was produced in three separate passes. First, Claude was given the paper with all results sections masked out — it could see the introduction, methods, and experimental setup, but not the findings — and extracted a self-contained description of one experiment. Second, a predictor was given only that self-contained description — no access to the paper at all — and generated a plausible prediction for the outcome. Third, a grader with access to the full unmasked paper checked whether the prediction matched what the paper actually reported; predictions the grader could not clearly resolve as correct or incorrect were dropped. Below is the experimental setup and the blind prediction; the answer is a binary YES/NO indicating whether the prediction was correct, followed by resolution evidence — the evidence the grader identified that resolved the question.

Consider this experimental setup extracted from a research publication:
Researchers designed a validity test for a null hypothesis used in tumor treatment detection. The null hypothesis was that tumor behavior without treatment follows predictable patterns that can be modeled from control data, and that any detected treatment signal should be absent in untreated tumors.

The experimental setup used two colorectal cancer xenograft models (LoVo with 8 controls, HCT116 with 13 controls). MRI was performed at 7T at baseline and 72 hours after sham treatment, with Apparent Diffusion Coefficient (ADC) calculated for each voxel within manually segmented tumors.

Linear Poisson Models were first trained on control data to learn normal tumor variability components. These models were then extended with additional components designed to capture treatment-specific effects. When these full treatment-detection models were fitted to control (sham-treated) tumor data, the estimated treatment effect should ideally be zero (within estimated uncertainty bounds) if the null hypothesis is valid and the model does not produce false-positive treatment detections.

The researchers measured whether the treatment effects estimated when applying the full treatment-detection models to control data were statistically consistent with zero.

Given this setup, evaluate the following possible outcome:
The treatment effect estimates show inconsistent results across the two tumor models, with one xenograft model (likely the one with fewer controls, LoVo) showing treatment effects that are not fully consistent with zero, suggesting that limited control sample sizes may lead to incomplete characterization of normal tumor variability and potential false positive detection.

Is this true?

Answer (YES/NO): NO